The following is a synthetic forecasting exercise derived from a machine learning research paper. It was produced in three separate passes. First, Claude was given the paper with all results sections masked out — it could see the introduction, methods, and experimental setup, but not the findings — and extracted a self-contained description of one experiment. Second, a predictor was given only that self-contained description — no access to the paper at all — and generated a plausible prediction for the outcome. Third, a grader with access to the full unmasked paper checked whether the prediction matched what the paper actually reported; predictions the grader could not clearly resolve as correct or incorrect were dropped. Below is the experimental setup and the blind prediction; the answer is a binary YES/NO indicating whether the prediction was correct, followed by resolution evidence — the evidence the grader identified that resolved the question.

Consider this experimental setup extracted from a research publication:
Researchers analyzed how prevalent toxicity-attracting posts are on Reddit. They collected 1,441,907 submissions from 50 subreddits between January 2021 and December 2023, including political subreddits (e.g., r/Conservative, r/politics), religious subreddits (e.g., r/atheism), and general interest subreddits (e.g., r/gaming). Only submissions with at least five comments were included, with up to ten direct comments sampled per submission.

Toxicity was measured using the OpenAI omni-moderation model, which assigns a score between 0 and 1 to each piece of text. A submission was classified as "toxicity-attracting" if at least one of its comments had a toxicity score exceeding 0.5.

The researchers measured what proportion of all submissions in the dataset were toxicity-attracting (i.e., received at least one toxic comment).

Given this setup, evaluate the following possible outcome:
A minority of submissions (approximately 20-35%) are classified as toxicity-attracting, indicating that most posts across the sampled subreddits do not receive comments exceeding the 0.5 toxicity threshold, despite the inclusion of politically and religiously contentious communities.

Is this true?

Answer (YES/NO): NO